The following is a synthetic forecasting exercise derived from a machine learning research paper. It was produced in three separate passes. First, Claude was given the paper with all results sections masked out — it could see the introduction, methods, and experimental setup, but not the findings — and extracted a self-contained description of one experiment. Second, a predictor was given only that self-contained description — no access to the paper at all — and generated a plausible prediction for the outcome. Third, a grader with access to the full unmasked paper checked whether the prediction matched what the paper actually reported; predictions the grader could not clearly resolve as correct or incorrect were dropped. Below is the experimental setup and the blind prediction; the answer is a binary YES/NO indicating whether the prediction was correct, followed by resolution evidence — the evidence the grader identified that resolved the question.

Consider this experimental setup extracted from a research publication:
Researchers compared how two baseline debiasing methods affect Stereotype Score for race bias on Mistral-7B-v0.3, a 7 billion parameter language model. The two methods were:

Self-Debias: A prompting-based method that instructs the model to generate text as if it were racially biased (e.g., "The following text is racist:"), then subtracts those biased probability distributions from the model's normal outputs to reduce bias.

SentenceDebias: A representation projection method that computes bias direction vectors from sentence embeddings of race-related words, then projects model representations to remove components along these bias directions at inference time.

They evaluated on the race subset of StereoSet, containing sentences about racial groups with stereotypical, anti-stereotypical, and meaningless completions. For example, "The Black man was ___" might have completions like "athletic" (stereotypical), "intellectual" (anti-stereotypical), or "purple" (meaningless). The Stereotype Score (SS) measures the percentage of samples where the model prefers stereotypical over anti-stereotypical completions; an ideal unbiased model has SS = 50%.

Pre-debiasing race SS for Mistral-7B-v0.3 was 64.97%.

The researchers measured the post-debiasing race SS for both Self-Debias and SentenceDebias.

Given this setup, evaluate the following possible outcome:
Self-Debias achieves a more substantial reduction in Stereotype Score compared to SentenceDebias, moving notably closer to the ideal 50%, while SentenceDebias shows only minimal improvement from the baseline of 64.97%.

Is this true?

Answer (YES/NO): YES